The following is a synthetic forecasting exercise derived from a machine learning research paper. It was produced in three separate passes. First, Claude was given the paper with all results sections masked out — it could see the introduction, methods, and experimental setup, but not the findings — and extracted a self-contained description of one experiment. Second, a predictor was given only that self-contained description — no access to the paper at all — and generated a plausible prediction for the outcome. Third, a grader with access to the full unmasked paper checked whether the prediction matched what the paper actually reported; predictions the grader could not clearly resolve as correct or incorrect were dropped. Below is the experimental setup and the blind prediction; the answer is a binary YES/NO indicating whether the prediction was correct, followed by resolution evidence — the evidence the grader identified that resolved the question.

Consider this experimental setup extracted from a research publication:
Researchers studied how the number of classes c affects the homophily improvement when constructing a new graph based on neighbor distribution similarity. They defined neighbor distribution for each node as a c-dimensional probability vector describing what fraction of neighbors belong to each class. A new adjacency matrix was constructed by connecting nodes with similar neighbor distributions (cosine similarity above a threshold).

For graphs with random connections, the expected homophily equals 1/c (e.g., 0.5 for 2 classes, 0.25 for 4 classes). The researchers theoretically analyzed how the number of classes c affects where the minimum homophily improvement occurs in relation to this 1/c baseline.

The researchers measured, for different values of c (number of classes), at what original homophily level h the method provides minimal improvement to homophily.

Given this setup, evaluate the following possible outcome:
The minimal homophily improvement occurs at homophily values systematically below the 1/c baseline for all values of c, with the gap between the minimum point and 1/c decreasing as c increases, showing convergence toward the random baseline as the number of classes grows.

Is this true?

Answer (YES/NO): NO